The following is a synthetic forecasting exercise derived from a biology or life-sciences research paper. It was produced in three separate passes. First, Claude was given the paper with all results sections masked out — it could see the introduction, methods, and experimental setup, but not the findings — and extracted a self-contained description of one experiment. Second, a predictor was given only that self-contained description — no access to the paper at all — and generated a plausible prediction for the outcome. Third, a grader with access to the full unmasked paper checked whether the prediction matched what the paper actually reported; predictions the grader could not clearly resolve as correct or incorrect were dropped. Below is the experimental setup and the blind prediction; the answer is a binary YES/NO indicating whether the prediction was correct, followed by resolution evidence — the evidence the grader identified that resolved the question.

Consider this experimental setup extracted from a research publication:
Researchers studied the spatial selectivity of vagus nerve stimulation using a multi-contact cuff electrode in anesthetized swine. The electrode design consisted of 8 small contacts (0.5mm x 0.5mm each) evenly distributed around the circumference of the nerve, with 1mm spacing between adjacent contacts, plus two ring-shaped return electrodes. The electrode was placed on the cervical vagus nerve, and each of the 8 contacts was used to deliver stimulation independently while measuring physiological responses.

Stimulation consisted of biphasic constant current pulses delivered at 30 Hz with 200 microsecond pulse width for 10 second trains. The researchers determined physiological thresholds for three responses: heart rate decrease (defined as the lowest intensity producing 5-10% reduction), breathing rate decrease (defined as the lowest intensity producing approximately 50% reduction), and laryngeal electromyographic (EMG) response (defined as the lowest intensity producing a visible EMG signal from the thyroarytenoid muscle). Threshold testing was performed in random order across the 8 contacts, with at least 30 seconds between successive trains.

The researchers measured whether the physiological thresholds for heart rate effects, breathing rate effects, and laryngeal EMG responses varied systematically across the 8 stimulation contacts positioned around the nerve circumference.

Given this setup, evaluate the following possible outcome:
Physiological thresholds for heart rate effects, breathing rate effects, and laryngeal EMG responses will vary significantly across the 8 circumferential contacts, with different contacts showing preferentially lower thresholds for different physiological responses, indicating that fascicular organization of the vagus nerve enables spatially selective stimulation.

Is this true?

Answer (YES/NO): YES